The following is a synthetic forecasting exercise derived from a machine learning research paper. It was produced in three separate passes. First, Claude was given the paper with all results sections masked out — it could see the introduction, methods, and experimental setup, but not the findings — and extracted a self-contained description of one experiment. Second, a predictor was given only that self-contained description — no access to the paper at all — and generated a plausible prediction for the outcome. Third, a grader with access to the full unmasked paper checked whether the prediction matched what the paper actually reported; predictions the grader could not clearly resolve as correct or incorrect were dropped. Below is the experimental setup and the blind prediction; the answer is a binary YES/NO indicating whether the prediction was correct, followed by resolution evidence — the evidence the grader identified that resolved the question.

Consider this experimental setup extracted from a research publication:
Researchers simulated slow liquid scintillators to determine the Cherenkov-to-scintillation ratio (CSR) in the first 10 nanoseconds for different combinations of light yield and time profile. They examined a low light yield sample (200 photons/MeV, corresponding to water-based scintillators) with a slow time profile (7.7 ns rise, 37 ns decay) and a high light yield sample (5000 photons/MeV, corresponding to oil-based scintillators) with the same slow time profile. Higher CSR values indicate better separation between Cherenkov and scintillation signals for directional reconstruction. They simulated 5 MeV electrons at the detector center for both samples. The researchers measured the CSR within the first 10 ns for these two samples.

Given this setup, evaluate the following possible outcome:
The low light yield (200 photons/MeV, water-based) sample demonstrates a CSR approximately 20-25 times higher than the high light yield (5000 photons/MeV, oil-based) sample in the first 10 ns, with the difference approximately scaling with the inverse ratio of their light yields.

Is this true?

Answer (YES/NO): NO